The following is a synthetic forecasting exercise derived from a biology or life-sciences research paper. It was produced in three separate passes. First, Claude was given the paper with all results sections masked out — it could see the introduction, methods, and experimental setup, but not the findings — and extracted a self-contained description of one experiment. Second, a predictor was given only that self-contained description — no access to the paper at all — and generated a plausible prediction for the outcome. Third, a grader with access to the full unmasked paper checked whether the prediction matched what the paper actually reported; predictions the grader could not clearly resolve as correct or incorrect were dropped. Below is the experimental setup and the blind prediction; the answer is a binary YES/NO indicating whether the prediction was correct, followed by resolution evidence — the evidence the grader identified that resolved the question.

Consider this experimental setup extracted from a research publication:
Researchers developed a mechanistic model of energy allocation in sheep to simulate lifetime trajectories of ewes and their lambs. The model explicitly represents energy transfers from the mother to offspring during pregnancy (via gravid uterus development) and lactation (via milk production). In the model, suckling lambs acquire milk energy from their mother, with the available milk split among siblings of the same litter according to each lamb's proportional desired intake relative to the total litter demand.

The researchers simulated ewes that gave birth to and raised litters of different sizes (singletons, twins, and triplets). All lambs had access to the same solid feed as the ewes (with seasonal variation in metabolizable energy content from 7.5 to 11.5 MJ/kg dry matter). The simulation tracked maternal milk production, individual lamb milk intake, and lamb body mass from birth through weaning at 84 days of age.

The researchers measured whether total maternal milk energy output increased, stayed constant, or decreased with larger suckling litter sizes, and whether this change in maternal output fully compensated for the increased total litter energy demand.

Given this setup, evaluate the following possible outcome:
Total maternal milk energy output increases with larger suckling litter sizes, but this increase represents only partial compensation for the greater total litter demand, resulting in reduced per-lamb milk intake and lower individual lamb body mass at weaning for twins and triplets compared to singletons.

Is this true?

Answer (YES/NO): YES